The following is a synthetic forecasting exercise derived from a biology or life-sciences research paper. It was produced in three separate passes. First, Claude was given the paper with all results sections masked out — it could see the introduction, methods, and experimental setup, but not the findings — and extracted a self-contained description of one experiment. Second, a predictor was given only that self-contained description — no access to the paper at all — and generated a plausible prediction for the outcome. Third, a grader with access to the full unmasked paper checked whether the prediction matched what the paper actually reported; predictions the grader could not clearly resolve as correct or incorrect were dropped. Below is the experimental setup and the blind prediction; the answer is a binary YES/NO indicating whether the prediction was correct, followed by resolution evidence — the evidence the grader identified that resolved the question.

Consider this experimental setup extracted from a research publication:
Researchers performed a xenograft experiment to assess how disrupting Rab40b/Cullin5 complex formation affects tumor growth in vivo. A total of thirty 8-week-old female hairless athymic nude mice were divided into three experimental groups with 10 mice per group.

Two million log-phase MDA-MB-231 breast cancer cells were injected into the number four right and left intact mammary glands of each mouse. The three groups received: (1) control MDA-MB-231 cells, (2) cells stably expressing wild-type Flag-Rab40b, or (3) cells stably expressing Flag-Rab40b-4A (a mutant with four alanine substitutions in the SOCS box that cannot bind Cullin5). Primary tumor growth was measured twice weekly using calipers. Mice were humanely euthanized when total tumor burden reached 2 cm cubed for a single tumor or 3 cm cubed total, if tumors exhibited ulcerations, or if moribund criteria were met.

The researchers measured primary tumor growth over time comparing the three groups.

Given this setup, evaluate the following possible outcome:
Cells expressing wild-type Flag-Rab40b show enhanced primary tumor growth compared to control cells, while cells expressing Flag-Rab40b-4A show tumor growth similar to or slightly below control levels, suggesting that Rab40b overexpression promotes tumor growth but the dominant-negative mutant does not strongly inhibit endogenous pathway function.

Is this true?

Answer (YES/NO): NO